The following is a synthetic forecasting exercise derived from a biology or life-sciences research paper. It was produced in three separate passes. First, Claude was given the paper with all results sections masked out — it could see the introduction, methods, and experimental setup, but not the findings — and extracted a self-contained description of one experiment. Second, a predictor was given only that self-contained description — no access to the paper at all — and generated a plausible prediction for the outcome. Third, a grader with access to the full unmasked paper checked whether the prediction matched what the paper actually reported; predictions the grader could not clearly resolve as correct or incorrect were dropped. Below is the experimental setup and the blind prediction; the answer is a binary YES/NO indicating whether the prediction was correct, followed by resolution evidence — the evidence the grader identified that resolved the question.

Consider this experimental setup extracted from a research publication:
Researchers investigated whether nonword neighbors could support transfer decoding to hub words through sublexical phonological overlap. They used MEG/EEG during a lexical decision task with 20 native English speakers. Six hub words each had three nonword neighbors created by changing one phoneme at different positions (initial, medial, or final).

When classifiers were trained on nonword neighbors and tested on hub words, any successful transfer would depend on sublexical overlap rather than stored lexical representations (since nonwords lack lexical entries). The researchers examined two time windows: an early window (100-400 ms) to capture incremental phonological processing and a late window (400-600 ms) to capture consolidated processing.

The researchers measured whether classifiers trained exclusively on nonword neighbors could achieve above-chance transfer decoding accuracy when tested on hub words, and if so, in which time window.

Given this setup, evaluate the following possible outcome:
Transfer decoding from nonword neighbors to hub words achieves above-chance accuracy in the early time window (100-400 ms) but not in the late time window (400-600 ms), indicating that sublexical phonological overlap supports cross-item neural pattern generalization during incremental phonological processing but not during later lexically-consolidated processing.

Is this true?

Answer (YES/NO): NO